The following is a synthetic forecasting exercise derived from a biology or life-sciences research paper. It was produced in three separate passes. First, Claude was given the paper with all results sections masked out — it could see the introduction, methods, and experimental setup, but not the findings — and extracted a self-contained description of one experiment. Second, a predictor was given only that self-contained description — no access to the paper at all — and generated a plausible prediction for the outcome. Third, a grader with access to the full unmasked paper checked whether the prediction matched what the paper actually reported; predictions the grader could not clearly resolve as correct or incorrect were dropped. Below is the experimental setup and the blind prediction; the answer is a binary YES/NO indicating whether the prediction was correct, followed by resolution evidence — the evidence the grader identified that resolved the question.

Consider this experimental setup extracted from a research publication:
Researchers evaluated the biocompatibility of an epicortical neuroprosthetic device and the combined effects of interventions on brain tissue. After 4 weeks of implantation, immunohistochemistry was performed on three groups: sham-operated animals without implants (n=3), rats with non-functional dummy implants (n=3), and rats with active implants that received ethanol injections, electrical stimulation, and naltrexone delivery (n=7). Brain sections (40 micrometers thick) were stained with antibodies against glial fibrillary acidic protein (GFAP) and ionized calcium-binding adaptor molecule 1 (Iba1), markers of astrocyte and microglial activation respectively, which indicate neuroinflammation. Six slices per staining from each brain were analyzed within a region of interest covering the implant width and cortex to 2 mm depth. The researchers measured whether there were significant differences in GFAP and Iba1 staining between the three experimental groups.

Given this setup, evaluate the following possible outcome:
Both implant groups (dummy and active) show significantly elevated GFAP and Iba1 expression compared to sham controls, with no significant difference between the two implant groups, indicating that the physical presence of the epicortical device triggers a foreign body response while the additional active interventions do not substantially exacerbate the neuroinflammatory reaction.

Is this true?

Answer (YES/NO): NO